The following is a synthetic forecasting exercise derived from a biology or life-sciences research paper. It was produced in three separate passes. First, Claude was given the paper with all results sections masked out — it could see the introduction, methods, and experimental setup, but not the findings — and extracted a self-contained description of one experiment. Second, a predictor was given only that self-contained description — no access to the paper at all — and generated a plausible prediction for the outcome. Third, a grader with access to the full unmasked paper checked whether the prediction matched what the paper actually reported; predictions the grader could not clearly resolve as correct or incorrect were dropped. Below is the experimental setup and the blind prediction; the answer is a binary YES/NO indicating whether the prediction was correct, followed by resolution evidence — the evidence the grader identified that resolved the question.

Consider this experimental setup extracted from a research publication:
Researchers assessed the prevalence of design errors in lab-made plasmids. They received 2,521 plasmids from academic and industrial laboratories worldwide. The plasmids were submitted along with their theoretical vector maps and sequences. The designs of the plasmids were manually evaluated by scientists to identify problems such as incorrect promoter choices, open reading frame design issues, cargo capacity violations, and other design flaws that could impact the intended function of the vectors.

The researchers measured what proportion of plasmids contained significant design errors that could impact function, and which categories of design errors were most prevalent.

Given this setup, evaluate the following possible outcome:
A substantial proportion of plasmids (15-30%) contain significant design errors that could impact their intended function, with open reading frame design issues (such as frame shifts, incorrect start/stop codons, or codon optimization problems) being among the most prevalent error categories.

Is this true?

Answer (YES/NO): YES